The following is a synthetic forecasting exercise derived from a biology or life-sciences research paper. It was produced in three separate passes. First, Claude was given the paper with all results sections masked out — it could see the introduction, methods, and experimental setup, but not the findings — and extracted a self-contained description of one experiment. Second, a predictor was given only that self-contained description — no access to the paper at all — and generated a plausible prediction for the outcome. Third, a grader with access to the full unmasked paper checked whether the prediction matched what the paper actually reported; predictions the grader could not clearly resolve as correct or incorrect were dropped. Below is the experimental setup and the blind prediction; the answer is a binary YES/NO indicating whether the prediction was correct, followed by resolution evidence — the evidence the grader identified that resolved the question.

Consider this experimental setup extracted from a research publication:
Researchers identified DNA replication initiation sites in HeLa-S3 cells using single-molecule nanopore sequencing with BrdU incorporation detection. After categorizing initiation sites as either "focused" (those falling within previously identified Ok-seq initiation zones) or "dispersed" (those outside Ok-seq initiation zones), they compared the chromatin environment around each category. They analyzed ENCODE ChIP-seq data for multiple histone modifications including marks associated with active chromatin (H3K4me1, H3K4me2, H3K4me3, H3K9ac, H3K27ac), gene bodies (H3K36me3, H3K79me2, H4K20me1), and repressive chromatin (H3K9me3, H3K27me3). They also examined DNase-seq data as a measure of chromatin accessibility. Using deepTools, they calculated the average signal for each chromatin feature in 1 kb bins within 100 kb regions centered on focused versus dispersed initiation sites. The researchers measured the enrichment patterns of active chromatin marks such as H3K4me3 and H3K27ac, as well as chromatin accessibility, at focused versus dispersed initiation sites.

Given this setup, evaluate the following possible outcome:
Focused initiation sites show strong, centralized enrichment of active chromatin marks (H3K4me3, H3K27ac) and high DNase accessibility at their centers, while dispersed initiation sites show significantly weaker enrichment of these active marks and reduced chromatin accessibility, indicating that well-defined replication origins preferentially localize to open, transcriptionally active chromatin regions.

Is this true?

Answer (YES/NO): YES